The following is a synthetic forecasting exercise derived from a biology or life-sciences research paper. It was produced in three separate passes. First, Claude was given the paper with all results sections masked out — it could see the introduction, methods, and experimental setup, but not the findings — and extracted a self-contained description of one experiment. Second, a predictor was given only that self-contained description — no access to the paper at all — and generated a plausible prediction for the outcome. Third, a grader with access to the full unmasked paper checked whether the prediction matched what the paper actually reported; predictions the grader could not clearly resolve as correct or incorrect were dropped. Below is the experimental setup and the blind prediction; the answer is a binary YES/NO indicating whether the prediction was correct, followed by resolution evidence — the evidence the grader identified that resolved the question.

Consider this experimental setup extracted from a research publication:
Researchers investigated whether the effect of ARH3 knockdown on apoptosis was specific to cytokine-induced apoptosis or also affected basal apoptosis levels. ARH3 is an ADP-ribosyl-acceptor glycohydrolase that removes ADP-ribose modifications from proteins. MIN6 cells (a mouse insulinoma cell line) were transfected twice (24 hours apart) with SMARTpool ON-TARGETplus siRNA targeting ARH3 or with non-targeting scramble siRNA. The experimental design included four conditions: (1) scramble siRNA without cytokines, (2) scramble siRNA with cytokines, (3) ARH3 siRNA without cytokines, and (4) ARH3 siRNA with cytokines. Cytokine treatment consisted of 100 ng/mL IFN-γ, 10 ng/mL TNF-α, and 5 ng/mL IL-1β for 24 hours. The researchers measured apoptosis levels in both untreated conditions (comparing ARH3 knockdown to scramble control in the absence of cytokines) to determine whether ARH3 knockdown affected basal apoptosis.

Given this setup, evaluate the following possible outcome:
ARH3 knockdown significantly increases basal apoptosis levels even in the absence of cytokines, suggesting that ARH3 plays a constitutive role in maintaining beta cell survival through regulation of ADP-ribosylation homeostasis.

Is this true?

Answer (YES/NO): YES